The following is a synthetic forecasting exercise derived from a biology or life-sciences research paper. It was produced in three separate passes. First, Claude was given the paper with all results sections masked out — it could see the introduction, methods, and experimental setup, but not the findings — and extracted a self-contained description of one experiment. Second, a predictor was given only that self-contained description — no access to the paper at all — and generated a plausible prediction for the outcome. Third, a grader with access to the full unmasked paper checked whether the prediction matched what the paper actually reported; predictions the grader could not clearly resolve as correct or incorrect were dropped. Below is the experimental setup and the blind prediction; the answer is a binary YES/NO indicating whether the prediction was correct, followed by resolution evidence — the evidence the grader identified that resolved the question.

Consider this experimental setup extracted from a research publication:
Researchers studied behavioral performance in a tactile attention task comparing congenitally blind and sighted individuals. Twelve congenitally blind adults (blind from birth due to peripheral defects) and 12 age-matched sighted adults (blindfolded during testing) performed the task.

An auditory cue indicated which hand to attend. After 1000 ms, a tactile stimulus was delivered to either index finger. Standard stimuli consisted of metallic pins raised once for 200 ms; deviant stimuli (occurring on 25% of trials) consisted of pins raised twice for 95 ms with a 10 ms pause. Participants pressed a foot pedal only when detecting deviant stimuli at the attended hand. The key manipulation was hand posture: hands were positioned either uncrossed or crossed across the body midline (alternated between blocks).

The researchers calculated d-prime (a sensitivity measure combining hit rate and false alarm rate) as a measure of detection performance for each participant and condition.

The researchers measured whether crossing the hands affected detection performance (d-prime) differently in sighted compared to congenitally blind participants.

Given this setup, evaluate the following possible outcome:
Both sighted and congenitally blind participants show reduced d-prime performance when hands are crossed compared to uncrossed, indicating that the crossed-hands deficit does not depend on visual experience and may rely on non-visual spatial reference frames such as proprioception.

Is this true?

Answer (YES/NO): NO